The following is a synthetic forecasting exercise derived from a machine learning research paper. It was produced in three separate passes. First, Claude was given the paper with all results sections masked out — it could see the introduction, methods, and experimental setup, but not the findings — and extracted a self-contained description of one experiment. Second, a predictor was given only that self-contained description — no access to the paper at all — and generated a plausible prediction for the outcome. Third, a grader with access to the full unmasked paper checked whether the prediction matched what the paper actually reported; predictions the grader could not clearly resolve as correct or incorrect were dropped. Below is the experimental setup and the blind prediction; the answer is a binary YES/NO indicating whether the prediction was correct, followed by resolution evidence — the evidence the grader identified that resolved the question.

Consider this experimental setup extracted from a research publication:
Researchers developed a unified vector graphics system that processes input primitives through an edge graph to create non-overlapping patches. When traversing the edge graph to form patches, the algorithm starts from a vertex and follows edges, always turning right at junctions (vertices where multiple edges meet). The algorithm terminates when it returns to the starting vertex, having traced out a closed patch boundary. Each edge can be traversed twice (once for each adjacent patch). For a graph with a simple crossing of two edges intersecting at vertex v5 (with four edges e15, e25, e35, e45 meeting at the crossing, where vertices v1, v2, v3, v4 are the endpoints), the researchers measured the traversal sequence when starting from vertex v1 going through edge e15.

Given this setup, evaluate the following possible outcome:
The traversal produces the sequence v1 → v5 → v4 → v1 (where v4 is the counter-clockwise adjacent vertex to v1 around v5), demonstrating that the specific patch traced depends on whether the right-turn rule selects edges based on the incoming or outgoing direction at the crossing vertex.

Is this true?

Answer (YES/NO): NO